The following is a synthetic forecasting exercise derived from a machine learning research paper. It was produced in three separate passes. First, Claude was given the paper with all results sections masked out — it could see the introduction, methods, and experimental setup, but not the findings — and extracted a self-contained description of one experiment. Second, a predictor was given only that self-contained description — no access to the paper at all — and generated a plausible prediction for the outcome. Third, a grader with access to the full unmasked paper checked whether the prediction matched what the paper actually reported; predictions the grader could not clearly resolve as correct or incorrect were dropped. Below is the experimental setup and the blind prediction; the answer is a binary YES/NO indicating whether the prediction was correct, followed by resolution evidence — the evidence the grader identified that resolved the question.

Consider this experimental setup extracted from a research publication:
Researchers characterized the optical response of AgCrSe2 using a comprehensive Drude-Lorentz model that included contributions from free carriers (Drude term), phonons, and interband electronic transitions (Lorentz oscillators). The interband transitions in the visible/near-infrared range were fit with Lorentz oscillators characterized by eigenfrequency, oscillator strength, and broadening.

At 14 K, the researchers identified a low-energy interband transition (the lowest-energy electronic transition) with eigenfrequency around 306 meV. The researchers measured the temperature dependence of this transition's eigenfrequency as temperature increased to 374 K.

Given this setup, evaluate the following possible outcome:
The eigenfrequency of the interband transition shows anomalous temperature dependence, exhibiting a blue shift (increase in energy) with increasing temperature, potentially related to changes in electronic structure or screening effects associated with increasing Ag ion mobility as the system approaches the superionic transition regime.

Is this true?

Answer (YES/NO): NO